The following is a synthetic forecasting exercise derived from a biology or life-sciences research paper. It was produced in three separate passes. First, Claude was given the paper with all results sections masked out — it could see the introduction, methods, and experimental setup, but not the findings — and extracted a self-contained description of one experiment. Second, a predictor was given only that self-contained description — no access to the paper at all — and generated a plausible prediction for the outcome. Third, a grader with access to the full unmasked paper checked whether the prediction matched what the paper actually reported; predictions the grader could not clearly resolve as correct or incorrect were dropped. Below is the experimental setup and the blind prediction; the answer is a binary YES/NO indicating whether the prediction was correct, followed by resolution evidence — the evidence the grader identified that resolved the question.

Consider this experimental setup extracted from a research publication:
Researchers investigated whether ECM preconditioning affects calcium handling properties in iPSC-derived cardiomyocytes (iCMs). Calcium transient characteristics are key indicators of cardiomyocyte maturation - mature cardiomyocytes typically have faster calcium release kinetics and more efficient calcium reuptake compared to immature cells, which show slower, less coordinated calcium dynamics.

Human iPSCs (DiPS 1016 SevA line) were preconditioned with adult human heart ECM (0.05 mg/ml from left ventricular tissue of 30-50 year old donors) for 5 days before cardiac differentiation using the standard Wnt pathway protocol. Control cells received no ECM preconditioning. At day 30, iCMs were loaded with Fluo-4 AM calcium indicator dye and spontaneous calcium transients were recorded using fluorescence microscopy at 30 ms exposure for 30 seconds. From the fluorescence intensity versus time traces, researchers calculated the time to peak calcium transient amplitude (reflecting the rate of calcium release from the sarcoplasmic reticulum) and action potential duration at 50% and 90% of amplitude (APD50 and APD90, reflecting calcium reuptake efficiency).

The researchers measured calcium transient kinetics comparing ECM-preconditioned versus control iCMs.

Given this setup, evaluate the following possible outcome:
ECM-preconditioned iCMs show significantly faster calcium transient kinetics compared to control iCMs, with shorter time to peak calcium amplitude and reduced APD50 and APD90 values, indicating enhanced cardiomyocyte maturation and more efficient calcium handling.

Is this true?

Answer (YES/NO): NO